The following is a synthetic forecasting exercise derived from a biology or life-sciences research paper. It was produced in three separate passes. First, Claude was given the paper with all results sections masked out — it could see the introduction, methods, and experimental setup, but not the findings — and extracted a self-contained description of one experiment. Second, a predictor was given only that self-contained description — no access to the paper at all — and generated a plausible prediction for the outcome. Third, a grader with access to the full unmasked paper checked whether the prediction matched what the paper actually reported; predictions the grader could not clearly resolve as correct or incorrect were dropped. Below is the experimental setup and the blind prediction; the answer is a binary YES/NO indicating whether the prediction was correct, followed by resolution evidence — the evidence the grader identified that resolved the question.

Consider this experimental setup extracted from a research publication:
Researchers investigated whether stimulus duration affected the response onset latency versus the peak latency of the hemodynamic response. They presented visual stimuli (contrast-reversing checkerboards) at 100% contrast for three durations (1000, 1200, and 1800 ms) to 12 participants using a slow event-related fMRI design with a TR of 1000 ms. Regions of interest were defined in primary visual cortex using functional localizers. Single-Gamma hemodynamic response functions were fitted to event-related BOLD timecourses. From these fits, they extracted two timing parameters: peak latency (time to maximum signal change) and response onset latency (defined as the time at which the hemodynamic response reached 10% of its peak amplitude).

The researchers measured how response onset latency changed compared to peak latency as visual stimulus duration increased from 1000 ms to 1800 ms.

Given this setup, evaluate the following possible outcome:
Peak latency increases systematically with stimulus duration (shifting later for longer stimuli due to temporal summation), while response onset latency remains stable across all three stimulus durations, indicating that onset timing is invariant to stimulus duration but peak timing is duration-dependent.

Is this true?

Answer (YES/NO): YES